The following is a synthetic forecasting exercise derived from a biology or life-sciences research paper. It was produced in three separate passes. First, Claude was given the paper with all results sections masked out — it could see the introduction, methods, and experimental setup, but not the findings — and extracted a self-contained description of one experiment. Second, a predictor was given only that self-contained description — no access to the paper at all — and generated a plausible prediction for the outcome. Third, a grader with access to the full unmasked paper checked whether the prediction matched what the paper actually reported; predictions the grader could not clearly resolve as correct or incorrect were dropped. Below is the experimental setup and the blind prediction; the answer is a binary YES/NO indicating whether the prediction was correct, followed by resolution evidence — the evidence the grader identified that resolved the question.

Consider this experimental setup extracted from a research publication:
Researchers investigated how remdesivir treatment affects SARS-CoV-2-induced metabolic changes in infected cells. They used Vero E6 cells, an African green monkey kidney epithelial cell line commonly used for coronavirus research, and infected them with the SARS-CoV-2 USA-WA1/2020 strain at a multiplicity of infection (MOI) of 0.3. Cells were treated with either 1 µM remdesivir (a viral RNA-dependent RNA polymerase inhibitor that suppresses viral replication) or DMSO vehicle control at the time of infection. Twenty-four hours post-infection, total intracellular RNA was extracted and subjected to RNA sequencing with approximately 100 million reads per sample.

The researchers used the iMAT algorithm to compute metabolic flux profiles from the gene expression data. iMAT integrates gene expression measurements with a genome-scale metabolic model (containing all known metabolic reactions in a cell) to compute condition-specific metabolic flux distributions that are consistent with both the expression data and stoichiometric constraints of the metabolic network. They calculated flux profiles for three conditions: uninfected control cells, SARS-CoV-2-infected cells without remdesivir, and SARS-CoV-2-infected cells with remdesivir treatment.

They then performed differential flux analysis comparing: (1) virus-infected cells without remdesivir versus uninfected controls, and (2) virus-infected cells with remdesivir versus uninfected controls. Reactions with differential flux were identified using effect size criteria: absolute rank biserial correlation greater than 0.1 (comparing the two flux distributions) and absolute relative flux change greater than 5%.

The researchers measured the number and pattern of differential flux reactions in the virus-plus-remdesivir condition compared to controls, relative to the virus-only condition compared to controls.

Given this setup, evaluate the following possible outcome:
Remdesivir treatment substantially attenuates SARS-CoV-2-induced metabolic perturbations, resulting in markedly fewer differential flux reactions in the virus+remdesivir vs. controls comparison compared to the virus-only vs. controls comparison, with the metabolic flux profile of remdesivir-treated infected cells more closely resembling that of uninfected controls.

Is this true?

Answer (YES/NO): NO